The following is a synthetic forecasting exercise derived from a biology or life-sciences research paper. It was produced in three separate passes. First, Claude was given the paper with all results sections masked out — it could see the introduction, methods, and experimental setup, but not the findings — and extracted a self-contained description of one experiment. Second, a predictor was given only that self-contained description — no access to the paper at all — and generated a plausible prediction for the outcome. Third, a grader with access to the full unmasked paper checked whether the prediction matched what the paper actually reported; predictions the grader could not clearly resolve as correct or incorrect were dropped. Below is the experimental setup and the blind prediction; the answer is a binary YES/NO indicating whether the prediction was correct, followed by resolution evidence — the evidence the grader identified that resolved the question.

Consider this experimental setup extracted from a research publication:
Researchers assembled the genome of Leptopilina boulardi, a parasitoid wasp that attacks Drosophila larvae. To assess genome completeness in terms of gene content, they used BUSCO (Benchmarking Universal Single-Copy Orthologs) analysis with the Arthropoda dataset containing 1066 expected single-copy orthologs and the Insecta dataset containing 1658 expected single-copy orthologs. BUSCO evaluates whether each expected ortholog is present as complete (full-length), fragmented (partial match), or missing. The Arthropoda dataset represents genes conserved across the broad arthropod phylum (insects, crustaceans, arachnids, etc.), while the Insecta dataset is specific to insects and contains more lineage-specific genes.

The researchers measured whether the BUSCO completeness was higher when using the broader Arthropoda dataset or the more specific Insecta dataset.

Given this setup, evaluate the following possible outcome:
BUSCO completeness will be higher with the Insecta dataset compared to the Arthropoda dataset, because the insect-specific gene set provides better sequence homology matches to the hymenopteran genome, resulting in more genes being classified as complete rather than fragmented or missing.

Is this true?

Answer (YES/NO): NO